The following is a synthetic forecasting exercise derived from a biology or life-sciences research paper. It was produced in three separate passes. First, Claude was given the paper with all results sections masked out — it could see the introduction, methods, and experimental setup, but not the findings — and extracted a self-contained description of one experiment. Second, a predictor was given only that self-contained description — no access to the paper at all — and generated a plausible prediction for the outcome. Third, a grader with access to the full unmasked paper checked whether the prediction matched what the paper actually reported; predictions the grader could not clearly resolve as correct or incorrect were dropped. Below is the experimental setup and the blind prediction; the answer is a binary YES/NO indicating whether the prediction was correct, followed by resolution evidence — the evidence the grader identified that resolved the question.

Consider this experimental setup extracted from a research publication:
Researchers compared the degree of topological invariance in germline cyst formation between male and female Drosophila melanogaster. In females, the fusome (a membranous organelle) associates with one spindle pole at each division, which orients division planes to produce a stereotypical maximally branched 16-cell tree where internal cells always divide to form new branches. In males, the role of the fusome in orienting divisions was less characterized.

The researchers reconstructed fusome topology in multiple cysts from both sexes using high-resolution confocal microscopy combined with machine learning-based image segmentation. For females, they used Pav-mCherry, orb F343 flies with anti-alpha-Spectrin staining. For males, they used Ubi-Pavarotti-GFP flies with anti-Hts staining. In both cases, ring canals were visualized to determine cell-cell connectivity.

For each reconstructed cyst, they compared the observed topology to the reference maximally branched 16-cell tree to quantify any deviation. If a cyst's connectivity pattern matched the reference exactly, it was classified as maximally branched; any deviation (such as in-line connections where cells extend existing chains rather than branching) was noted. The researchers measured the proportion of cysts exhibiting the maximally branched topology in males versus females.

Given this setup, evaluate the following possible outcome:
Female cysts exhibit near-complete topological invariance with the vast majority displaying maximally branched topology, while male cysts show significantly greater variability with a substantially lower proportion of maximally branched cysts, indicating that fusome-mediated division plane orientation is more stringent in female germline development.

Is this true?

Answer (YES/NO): YES